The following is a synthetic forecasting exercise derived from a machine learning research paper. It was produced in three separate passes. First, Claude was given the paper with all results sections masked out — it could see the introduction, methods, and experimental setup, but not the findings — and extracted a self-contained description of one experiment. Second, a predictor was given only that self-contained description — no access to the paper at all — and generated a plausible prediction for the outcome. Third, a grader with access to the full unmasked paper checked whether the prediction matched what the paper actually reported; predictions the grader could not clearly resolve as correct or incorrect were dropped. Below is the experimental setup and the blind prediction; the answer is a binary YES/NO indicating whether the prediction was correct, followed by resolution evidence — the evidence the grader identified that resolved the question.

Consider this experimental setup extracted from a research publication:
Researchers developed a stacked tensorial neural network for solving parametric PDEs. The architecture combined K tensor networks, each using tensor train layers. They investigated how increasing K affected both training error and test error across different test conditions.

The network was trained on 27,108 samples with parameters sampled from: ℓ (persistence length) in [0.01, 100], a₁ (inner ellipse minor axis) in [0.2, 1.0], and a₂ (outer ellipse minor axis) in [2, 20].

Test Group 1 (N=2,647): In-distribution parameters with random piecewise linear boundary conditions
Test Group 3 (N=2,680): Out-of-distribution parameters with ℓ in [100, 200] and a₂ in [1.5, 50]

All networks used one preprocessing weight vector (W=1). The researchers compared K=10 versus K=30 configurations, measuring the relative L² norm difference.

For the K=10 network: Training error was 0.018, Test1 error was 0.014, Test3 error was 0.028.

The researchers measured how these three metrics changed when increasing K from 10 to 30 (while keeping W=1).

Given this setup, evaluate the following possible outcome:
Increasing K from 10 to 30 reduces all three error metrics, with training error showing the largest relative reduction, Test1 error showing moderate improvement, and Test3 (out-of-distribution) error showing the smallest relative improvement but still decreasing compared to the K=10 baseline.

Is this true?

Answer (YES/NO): NO